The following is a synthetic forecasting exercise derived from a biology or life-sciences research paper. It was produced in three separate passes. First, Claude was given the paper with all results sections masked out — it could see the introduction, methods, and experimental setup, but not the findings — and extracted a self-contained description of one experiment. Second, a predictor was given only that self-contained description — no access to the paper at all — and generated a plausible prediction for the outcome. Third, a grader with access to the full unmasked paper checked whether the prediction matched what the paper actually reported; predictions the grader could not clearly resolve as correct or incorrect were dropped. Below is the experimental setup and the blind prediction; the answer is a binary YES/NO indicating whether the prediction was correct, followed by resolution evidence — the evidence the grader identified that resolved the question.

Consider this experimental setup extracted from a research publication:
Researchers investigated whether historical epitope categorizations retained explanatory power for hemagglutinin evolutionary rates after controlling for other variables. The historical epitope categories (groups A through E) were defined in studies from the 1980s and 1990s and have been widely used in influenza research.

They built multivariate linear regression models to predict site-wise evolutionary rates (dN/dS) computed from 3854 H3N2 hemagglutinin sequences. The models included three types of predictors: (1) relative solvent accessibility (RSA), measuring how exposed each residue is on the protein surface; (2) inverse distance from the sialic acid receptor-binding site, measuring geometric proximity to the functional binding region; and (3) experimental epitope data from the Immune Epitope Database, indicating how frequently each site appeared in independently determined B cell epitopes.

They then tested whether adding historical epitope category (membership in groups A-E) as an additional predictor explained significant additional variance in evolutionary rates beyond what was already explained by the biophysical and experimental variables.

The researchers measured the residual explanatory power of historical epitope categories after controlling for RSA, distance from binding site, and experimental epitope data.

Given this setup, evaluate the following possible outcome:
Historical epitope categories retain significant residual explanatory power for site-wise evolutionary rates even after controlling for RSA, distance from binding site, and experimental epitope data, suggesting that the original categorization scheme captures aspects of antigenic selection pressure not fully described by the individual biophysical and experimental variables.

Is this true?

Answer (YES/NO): NO